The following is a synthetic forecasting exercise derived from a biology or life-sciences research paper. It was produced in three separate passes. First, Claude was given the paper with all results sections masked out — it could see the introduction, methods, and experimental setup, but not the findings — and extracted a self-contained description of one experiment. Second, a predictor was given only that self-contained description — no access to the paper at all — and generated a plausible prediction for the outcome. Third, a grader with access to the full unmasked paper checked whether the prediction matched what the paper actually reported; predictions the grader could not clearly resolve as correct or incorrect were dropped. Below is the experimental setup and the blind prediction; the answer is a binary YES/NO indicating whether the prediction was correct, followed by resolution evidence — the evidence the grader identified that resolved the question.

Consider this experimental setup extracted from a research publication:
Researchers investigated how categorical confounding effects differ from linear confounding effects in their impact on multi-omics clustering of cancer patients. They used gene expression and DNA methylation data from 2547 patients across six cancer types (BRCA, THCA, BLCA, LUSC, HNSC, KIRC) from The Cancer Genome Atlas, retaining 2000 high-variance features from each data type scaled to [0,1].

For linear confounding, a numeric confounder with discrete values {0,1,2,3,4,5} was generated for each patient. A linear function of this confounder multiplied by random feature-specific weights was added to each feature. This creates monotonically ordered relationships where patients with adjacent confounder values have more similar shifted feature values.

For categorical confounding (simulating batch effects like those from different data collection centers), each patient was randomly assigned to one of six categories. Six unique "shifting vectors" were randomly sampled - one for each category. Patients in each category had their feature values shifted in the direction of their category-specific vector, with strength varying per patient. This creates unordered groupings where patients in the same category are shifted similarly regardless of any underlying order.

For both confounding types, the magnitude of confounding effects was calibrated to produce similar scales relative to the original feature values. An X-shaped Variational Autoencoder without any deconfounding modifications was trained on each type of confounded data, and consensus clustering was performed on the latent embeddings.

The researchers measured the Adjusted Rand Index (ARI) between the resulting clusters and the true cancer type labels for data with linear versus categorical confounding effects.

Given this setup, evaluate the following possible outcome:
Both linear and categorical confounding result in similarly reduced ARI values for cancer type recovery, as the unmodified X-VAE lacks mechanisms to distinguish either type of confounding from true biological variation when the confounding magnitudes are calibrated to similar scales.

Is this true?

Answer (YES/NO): NO